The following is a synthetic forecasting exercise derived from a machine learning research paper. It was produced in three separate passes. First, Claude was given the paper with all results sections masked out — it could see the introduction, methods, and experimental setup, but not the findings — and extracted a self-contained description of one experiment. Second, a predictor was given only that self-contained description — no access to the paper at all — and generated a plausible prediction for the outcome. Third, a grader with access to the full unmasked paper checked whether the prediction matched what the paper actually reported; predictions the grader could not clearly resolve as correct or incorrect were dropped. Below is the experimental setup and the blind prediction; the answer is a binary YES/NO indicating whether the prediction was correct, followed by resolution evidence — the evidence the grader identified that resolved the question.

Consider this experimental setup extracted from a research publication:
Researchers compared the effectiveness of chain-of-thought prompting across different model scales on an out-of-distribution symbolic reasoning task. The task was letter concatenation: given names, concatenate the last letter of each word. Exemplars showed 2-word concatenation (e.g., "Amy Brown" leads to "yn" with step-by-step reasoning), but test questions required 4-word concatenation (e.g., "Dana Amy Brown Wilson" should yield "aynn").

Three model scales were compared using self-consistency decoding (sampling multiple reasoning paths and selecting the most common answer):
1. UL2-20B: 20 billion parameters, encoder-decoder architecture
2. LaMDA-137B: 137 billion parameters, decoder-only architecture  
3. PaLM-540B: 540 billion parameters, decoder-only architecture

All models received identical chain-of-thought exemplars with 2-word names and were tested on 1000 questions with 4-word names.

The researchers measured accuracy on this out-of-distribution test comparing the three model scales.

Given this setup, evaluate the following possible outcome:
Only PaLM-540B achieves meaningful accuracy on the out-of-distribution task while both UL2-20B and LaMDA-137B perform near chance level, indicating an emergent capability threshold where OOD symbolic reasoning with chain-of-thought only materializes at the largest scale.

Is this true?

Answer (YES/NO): NO